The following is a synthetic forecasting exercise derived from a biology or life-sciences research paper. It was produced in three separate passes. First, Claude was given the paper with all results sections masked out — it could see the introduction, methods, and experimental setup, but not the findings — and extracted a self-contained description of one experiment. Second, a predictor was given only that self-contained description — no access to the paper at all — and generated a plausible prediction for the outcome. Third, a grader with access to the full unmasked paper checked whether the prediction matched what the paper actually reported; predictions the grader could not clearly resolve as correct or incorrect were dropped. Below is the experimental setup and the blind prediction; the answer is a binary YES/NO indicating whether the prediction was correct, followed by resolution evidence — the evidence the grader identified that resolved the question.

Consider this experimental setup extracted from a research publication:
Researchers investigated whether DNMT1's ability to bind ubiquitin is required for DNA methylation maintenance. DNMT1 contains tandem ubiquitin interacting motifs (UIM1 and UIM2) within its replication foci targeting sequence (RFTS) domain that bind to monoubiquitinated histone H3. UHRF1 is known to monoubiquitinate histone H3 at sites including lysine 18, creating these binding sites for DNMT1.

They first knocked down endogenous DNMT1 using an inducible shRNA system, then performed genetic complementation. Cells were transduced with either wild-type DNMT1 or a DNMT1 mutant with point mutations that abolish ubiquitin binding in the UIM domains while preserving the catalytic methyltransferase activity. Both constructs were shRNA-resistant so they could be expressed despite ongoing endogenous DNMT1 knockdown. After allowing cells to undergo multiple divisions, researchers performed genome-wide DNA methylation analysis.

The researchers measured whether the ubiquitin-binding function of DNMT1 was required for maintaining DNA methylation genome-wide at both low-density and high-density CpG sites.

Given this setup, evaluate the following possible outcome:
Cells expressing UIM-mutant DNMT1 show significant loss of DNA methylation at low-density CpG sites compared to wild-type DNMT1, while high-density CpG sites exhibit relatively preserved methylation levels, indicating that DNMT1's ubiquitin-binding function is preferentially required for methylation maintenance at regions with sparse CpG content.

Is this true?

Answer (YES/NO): NO